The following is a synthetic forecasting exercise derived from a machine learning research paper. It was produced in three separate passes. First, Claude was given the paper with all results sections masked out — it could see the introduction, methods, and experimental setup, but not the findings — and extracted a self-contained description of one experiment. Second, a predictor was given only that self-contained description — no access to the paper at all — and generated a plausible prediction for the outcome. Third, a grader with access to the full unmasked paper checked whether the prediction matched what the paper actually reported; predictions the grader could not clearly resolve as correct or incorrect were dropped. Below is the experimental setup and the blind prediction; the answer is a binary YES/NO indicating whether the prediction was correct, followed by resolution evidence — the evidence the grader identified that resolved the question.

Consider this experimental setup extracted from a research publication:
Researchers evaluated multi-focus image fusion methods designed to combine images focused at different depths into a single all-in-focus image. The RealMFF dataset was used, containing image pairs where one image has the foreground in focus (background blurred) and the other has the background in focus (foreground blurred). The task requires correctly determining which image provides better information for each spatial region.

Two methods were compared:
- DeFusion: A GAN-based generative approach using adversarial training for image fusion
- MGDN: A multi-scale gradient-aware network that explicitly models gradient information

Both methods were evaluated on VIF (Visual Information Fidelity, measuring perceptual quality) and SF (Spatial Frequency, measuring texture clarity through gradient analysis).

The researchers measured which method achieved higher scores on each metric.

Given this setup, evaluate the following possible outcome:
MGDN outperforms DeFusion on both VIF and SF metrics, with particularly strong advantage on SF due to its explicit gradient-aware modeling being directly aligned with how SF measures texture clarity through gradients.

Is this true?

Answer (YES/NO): YES